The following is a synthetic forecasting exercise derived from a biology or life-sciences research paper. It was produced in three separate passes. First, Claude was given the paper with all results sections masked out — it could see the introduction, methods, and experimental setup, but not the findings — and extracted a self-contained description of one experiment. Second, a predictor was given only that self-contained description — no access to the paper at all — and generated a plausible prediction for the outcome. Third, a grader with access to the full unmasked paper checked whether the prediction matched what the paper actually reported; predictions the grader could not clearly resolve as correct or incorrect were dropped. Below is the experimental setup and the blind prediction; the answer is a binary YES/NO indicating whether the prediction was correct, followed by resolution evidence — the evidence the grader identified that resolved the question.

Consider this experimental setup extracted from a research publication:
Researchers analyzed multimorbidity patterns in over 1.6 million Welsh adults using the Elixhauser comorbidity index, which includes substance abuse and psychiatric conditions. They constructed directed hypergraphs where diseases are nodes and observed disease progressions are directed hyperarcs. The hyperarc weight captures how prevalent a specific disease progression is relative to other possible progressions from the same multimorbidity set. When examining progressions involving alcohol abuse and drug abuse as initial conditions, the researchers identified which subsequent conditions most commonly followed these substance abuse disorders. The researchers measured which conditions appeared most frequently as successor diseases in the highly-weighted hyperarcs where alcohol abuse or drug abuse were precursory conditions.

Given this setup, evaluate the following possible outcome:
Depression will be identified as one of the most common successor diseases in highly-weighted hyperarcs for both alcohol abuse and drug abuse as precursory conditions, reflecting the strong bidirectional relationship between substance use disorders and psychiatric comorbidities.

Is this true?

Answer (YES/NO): NO